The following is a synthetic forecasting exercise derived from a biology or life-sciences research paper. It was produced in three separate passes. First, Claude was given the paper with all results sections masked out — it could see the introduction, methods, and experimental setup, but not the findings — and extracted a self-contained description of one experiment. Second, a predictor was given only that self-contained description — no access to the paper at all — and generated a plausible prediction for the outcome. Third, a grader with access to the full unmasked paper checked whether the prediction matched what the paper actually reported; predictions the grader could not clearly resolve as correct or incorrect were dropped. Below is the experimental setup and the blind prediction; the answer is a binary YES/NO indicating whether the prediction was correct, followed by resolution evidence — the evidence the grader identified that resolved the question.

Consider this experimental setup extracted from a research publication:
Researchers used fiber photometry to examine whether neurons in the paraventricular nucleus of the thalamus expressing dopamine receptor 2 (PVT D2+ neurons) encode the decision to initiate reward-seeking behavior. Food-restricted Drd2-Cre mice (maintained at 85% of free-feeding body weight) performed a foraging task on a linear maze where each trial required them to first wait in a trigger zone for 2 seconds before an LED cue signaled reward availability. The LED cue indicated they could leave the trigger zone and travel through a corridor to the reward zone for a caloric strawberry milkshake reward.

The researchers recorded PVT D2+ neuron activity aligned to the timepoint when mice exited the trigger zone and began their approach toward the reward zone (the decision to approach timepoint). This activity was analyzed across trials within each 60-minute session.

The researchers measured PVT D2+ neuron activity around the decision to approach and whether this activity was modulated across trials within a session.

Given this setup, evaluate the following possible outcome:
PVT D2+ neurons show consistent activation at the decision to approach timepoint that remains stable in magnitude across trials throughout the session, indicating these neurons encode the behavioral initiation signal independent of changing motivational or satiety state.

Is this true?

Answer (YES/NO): NO